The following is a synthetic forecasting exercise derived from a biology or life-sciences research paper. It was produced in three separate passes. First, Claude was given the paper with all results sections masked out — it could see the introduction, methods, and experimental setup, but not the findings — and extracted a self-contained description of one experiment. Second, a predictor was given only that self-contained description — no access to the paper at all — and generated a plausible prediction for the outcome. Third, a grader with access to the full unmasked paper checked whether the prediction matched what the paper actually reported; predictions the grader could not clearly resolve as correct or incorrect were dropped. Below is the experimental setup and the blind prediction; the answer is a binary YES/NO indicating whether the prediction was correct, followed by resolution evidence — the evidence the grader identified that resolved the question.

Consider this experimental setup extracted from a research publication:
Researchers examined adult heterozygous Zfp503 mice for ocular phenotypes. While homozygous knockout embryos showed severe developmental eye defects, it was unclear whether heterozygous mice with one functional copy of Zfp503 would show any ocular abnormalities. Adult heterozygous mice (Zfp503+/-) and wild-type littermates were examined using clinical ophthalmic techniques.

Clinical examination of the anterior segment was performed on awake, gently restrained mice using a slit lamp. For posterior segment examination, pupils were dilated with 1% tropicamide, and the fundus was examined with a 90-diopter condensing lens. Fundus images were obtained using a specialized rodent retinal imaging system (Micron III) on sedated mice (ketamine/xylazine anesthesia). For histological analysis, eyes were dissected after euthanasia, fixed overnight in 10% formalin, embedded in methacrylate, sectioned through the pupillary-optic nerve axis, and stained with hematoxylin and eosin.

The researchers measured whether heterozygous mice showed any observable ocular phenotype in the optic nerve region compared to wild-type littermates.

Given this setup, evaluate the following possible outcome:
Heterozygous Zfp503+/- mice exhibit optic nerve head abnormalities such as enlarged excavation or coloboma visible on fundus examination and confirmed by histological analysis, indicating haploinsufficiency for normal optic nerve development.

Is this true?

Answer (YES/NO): YES